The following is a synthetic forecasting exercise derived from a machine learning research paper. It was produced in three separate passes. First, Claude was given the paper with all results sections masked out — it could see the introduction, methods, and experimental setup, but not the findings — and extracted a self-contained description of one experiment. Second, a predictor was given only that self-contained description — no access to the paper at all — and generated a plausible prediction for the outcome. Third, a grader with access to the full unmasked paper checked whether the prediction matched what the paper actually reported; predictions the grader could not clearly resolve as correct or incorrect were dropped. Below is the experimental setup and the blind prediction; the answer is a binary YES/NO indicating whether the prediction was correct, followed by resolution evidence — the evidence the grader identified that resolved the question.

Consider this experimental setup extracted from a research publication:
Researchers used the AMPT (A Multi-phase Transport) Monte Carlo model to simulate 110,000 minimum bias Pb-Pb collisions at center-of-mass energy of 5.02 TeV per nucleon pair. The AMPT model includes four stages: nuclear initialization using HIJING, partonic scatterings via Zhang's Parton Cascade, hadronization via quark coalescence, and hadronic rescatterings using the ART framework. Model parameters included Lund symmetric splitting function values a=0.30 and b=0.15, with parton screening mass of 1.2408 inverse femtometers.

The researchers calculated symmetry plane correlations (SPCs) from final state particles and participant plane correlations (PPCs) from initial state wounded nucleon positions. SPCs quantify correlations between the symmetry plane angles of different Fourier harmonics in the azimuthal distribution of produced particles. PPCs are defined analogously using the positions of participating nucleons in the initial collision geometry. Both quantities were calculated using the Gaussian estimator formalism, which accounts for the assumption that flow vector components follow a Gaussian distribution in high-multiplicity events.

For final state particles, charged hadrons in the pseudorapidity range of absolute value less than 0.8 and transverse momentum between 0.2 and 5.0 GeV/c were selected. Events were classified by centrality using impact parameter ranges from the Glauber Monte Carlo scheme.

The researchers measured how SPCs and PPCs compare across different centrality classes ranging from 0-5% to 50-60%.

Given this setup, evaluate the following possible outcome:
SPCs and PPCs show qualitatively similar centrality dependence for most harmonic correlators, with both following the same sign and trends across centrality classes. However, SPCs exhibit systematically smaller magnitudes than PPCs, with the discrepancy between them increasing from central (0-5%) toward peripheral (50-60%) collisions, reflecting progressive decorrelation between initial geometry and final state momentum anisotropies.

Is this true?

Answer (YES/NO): NO